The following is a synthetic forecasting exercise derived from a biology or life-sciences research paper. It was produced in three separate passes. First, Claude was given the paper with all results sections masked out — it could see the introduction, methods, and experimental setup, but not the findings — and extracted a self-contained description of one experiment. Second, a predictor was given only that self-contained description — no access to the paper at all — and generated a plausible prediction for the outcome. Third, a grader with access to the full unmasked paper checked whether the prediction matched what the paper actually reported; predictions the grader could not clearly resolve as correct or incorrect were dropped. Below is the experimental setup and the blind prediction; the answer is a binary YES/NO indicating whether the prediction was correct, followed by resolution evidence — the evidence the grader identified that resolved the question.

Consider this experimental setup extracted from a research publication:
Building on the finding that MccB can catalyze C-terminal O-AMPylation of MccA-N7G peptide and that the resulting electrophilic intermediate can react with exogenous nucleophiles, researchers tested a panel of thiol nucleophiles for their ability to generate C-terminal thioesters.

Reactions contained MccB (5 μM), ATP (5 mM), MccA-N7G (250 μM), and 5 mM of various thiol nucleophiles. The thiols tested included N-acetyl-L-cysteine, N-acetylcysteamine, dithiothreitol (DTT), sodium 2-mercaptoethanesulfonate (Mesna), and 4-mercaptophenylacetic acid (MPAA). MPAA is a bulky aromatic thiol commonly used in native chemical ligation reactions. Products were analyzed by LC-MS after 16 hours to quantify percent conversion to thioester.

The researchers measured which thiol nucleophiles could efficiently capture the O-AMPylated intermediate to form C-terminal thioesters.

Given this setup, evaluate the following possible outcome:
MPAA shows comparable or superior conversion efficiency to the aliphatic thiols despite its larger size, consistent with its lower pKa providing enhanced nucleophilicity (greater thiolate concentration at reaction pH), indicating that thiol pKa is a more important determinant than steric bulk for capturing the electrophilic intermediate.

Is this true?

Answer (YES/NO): NO